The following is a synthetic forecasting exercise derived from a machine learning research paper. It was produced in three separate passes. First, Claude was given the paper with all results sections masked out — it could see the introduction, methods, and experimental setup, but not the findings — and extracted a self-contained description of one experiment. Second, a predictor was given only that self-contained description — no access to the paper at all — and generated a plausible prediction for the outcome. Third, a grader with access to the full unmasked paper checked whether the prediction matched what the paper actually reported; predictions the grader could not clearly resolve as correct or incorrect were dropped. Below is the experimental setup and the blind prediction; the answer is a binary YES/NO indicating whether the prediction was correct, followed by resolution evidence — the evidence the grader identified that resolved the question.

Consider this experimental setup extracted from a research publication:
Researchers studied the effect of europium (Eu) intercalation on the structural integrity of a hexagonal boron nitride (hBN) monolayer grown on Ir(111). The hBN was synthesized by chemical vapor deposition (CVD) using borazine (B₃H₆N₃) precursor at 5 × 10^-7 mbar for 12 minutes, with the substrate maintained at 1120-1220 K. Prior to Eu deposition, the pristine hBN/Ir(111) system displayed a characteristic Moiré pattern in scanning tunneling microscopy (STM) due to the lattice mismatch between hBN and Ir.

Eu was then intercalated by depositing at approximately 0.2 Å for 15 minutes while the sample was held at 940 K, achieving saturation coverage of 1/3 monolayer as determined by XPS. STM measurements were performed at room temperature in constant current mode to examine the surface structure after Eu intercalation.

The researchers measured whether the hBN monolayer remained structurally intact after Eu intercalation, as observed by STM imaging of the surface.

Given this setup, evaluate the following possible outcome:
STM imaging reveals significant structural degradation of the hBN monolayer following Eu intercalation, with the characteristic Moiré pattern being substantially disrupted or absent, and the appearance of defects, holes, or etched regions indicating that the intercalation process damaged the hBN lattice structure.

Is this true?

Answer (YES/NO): NO